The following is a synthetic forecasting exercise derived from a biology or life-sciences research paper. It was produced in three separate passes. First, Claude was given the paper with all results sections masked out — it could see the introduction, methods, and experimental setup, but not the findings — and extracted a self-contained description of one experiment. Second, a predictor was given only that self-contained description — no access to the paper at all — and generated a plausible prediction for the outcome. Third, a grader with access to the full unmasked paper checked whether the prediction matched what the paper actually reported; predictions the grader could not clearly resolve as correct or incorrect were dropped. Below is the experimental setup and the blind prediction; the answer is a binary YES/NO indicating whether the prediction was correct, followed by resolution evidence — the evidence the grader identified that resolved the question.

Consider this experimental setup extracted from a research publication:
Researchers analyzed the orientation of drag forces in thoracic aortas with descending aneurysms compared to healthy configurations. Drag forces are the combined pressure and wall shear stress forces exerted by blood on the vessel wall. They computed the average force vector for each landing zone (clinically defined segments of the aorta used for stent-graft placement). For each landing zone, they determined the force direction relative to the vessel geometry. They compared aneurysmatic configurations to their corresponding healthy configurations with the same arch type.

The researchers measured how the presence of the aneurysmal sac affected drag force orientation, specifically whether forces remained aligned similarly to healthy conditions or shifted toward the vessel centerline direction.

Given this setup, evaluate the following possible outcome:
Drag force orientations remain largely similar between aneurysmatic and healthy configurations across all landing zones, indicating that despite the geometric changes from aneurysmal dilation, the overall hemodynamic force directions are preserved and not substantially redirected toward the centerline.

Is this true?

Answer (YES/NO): NO